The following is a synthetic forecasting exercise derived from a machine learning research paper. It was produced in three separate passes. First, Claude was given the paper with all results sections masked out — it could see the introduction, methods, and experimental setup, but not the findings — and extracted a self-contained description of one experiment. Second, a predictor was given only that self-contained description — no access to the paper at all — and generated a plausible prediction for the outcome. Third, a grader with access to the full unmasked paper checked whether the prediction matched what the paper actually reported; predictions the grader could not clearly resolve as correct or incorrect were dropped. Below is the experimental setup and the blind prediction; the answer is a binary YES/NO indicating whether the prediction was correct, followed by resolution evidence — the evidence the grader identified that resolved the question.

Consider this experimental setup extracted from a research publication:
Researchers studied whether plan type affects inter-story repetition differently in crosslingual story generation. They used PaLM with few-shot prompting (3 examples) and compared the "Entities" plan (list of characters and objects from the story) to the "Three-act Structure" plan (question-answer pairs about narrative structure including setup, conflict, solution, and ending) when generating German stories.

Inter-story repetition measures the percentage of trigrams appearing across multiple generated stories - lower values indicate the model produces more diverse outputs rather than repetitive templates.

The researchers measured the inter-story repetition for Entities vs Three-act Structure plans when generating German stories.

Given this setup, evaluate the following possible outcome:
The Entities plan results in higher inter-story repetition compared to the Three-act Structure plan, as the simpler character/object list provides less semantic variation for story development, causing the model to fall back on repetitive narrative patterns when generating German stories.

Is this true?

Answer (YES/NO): YES